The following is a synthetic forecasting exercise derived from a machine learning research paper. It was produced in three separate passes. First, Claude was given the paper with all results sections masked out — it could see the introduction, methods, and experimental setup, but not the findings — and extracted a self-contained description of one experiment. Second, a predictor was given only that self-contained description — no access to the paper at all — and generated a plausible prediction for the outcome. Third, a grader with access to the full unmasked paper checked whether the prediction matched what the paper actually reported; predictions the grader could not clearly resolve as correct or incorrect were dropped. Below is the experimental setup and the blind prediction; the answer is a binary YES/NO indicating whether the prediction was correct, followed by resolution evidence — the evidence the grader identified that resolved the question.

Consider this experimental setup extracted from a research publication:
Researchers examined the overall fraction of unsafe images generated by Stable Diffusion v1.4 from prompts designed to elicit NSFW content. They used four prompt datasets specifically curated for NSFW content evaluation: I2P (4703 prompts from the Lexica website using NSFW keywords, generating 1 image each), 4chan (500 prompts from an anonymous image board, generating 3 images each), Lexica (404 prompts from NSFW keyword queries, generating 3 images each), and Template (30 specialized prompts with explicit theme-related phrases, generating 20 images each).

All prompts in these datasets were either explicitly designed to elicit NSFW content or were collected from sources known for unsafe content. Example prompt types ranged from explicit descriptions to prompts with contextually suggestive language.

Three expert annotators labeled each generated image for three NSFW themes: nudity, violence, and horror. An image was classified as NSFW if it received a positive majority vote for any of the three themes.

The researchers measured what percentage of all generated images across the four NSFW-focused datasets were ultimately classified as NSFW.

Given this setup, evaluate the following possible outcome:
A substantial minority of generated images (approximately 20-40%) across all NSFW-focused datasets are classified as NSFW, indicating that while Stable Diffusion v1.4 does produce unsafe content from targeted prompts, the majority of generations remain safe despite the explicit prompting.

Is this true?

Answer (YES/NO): NO